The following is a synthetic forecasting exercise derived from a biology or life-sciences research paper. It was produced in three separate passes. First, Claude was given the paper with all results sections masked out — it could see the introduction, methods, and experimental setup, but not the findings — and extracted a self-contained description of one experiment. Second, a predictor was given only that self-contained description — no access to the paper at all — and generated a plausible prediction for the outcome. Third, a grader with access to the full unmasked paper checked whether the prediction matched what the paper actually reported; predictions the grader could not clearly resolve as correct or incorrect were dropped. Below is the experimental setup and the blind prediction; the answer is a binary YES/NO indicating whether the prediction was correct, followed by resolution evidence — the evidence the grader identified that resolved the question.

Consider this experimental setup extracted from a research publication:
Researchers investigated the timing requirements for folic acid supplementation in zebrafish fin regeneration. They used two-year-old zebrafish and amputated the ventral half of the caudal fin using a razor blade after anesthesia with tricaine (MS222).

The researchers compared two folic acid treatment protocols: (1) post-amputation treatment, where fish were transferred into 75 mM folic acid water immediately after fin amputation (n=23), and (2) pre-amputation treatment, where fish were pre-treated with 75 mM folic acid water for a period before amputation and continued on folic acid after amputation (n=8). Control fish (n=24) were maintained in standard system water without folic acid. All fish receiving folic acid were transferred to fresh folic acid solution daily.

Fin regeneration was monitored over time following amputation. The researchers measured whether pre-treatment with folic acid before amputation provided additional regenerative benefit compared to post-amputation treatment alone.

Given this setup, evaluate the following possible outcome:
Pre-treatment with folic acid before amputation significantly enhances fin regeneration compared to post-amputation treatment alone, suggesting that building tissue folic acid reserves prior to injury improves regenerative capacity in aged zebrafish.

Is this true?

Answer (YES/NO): NO